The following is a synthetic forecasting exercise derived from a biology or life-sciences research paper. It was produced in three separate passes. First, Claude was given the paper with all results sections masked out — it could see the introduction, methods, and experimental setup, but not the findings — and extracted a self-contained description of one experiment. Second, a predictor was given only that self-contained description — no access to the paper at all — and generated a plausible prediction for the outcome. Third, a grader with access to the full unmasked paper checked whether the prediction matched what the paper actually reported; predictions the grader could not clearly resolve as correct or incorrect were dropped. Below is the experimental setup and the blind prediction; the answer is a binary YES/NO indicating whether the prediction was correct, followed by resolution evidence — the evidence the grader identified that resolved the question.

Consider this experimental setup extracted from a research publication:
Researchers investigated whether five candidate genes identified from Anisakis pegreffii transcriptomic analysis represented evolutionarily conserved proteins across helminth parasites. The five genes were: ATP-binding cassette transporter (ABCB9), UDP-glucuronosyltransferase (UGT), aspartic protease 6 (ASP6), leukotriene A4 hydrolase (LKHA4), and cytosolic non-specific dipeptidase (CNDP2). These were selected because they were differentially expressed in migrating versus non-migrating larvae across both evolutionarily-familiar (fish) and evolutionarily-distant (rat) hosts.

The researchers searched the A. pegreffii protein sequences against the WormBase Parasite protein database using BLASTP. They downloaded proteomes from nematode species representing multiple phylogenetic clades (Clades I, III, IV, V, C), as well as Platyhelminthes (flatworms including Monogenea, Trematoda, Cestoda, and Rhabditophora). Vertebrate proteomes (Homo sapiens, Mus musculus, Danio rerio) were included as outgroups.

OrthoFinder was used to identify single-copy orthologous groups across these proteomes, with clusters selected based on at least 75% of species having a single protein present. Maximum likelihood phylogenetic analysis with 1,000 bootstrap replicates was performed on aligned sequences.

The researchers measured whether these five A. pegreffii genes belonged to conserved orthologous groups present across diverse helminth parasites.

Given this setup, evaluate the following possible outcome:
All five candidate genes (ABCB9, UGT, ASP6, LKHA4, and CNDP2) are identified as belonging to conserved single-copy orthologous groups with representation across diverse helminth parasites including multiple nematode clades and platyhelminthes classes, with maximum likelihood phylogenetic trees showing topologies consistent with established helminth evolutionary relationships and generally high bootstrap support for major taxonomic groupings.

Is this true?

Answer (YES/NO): NO